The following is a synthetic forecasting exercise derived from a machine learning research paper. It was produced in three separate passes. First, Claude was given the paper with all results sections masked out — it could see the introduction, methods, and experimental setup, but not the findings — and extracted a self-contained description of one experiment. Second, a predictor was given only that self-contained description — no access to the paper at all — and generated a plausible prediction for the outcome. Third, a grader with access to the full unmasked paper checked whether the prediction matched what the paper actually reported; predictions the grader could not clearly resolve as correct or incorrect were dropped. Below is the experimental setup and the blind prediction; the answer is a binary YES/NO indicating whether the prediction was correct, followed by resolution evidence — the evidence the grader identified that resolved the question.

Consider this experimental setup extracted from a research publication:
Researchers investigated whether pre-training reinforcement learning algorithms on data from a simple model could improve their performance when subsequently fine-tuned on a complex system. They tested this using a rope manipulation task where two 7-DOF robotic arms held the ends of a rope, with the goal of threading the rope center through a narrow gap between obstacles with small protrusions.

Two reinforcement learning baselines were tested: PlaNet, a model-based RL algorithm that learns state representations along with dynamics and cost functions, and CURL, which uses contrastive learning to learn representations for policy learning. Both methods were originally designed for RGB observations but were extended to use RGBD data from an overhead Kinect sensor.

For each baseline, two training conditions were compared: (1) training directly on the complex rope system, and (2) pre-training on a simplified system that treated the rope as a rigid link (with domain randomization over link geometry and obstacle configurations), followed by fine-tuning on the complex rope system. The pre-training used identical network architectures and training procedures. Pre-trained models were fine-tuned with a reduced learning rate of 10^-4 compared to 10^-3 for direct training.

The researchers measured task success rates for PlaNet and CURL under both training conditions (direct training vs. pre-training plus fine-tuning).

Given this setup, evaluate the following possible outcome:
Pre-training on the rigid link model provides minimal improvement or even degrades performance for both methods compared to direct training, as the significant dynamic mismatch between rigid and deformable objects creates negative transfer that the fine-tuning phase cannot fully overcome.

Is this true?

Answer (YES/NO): YES